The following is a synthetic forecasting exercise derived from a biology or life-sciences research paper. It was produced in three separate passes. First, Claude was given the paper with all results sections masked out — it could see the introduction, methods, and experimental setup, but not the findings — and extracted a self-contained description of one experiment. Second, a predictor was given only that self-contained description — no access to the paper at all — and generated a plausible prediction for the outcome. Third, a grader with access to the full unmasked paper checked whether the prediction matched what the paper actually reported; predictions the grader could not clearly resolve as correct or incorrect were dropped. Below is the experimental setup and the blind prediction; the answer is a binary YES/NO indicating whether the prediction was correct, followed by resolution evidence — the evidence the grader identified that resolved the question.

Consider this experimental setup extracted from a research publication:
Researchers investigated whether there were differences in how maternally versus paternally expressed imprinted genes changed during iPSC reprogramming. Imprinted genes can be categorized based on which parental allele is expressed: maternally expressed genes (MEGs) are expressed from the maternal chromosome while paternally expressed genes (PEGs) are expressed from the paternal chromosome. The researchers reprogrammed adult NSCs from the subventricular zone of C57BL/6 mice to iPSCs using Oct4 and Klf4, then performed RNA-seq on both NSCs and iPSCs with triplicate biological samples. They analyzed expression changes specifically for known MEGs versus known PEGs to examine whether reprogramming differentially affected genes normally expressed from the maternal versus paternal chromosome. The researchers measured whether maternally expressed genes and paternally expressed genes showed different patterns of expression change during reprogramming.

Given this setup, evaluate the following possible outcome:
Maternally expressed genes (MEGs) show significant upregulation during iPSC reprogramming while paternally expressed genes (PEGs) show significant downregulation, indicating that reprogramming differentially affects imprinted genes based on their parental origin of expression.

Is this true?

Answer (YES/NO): NO